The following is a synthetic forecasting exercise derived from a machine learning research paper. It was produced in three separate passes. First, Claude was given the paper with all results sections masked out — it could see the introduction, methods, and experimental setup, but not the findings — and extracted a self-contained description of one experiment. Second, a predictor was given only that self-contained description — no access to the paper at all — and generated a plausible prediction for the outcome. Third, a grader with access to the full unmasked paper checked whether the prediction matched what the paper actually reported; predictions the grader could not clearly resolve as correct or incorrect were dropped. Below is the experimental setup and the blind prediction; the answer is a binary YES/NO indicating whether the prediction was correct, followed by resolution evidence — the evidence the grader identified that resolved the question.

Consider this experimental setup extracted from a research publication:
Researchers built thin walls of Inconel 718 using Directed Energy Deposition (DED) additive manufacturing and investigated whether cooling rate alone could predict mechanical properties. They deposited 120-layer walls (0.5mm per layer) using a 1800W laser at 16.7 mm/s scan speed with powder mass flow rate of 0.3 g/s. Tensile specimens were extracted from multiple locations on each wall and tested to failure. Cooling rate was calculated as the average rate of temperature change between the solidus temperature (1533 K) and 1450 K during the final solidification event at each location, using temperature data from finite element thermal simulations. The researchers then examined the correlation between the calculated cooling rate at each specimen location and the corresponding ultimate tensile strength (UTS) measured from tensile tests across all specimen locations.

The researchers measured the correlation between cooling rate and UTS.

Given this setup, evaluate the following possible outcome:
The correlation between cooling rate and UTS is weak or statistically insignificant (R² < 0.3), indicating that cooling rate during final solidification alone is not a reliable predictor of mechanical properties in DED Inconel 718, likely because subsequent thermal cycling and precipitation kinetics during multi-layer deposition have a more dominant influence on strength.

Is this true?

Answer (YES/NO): NO